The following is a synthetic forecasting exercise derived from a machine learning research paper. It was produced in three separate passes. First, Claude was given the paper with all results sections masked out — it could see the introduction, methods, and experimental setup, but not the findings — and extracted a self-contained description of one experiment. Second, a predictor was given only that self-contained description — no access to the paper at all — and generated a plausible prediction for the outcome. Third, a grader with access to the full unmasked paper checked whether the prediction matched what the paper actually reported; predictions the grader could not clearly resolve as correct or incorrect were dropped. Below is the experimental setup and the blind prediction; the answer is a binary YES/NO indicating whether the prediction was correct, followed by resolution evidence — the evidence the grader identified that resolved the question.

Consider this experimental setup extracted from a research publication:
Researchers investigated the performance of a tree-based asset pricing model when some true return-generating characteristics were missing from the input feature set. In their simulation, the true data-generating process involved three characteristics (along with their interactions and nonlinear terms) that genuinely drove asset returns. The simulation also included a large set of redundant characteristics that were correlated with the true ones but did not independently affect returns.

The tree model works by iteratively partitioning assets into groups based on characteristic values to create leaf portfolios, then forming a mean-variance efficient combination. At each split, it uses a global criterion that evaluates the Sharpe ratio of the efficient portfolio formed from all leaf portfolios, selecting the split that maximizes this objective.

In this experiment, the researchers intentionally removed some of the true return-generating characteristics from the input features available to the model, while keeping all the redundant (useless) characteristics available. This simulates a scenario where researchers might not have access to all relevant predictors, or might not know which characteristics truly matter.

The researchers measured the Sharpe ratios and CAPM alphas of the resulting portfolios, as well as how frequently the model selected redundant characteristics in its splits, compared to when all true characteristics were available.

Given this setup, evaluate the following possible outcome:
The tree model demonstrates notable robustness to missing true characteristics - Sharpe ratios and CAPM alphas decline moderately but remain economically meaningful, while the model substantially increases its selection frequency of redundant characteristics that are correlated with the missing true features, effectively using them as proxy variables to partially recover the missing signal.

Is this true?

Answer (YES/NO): NO